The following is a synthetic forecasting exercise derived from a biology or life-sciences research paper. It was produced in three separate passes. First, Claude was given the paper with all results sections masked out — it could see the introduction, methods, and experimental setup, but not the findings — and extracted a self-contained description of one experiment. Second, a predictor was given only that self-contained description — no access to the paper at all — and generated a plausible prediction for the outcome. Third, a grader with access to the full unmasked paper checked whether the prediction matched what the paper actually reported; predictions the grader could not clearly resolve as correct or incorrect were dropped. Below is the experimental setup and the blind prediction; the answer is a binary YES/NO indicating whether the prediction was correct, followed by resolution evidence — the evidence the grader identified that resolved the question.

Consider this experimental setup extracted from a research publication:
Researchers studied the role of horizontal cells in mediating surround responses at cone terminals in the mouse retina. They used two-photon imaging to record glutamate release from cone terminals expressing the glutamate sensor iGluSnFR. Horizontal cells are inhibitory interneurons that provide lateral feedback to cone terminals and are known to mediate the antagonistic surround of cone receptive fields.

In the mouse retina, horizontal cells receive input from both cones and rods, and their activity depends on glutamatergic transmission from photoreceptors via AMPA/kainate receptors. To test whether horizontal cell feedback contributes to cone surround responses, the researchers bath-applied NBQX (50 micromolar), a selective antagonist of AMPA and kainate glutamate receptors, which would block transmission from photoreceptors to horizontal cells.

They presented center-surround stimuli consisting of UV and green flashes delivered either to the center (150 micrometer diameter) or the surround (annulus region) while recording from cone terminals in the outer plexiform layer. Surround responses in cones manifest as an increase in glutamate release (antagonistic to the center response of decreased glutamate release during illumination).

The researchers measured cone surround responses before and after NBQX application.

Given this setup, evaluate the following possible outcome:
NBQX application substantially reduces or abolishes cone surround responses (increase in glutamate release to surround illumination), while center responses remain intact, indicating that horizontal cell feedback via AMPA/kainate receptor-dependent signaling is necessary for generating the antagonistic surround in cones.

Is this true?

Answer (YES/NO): YES